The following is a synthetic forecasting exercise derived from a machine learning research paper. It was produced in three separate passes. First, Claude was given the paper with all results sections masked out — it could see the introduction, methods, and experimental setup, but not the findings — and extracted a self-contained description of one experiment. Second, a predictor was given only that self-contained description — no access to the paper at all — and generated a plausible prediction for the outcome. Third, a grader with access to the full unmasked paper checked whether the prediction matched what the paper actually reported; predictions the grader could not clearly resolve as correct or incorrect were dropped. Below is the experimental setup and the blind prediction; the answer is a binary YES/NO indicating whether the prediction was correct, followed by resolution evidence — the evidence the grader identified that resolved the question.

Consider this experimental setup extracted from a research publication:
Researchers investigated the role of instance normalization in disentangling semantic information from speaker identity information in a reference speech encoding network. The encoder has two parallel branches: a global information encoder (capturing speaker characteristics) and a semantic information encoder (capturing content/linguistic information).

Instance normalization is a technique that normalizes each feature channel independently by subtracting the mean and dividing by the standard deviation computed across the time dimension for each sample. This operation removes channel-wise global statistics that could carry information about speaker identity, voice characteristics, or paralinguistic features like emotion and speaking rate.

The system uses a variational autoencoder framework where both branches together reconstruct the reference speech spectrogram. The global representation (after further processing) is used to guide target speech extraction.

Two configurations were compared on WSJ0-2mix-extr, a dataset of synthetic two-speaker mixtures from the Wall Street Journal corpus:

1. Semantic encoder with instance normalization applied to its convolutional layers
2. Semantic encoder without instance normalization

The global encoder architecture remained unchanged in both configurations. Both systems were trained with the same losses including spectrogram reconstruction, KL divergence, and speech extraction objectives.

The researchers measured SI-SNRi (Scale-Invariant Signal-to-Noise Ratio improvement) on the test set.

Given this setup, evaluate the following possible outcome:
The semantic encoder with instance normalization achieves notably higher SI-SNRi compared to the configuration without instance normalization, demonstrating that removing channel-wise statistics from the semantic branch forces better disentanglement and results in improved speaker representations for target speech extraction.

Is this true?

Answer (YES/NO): YES